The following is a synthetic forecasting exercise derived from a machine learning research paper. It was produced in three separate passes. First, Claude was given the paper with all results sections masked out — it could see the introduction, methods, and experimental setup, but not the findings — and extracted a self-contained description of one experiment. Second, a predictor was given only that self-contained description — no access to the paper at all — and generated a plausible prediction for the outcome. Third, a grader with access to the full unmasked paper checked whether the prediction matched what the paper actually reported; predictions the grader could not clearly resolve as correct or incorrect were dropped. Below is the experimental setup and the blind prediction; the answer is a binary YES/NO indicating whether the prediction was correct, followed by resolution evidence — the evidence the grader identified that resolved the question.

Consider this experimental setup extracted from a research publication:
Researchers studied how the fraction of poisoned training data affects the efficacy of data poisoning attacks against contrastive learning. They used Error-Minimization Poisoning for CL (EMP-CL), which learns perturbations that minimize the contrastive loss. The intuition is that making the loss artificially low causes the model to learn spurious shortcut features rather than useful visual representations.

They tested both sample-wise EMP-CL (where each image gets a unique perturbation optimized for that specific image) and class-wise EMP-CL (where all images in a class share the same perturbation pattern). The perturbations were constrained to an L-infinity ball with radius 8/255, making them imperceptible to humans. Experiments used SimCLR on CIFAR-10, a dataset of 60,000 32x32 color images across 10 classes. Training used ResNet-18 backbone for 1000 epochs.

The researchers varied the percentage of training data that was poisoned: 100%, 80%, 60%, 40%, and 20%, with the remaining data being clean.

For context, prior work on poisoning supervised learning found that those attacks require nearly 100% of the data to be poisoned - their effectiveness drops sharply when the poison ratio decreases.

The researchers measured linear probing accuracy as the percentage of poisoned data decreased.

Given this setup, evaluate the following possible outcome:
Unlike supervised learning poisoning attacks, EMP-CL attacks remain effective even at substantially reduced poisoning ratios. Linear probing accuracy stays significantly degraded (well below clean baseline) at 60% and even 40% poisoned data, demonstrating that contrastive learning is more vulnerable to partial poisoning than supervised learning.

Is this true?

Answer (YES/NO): NO